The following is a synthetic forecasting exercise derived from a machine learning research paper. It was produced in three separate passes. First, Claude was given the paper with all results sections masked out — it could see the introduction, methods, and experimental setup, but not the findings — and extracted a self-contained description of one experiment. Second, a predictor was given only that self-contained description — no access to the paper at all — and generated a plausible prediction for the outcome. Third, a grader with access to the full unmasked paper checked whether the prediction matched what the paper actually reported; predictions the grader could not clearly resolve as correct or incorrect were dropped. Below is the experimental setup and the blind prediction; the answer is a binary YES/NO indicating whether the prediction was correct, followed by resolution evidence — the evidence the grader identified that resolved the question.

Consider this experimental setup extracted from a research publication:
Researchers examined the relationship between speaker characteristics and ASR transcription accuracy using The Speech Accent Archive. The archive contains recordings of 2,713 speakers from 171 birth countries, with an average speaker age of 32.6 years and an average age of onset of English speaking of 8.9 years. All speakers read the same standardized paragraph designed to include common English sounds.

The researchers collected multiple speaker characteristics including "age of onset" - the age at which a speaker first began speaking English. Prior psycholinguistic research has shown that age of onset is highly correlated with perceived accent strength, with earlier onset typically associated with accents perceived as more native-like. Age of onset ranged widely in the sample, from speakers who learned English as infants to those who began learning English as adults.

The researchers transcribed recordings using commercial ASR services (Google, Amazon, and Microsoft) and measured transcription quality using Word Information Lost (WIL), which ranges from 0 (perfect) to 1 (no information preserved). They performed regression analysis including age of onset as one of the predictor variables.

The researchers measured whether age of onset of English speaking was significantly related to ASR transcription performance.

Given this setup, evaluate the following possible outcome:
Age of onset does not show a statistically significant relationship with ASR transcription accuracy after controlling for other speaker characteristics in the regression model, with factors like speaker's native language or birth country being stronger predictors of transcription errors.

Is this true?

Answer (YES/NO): NO